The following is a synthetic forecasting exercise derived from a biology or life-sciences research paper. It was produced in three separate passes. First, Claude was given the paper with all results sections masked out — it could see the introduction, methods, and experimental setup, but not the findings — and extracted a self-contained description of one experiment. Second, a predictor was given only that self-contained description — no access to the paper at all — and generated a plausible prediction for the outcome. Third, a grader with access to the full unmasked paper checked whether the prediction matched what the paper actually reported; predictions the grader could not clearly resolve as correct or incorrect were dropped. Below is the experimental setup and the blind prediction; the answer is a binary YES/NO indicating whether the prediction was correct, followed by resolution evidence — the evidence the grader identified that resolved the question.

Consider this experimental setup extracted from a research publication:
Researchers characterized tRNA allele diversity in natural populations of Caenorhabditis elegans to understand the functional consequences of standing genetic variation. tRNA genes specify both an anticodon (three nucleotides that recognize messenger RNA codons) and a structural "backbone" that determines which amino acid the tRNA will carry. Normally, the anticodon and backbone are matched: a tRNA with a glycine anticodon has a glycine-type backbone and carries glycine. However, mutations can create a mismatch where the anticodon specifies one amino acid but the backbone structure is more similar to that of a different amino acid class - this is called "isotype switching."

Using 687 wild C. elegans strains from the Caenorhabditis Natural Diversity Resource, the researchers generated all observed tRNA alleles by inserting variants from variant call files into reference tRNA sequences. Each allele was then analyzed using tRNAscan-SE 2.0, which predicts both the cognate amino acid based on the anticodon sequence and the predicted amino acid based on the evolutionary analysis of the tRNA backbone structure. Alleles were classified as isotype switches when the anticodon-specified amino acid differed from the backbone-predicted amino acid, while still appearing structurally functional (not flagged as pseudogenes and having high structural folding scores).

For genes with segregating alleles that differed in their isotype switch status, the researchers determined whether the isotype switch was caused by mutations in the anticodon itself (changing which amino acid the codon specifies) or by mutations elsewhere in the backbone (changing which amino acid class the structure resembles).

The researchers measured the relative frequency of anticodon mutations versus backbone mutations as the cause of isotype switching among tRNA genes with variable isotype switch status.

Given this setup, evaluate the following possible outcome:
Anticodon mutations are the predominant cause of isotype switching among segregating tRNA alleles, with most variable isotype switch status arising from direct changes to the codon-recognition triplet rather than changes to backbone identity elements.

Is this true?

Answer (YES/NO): YES